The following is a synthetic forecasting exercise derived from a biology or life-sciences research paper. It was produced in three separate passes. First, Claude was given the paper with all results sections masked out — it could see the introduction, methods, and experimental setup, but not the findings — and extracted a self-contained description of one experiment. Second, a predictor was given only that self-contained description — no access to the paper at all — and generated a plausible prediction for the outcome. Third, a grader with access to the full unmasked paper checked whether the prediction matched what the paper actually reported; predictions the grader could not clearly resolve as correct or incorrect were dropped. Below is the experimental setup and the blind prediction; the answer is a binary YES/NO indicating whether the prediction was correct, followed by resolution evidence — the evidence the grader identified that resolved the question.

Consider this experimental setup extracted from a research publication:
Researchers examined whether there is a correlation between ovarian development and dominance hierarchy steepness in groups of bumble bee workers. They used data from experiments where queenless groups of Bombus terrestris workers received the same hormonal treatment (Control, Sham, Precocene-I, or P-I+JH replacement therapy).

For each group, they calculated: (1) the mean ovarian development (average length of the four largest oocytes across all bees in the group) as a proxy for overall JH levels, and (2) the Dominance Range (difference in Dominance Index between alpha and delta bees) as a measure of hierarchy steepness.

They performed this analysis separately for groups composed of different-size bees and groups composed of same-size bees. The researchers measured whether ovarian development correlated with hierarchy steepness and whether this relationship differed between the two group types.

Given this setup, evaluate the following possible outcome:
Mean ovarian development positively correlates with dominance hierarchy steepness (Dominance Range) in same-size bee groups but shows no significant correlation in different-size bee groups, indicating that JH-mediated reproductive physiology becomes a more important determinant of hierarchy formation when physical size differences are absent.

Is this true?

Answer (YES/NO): YES